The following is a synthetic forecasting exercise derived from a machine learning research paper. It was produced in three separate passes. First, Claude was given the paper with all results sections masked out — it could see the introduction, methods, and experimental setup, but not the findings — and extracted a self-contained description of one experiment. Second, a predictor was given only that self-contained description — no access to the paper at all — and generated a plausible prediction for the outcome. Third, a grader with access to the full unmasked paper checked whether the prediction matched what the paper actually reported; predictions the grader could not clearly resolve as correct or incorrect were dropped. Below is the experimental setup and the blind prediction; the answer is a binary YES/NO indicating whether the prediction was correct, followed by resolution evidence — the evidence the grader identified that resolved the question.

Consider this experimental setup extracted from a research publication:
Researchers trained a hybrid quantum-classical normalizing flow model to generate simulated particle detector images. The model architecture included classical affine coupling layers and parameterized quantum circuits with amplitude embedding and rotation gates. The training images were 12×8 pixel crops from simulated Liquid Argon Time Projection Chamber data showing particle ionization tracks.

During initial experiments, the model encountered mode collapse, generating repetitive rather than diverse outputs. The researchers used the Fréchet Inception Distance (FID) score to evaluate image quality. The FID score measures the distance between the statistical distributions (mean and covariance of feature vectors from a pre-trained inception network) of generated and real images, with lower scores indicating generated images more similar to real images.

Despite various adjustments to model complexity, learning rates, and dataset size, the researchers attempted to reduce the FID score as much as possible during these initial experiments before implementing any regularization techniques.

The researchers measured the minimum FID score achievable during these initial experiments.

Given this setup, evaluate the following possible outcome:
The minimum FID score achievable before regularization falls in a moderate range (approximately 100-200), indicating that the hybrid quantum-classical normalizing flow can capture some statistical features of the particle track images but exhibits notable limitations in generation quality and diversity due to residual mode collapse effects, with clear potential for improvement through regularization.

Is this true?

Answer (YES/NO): NO